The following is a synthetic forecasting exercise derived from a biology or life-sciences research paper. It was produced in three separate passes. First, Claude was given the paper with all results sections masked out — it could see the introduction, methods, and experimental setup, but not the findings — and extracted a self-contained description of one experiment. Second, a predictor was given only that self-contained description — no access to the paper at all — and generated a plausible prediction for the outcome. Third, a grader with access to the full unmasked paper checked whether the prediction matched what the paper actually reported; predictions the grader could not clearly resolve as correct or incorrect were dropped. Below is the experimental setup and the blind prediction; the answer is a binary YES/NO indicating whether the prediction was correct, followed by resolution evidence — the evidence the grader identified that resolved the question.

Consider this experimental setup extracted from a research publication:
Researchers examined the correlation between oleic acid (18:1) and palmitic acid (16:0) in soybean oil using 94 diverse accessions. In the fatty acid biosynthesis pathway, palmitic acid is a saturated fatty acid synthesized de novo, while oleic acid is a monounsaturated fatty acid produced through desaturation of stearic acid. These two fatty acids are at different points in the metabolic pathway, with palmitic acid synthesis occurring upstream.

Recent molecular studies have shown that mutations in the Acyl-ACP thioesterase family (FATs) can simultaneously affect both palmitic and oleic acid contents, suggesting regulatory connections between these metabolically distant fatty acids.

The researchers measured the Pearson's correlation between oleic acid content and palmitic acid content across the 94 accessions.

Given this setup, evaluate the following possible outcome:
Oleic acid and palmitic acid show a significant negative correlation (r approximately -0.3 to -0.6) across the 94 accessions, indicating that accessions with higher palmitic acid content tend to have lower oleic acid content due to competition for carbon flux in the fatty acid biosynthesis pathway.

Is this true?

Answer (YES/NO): YES